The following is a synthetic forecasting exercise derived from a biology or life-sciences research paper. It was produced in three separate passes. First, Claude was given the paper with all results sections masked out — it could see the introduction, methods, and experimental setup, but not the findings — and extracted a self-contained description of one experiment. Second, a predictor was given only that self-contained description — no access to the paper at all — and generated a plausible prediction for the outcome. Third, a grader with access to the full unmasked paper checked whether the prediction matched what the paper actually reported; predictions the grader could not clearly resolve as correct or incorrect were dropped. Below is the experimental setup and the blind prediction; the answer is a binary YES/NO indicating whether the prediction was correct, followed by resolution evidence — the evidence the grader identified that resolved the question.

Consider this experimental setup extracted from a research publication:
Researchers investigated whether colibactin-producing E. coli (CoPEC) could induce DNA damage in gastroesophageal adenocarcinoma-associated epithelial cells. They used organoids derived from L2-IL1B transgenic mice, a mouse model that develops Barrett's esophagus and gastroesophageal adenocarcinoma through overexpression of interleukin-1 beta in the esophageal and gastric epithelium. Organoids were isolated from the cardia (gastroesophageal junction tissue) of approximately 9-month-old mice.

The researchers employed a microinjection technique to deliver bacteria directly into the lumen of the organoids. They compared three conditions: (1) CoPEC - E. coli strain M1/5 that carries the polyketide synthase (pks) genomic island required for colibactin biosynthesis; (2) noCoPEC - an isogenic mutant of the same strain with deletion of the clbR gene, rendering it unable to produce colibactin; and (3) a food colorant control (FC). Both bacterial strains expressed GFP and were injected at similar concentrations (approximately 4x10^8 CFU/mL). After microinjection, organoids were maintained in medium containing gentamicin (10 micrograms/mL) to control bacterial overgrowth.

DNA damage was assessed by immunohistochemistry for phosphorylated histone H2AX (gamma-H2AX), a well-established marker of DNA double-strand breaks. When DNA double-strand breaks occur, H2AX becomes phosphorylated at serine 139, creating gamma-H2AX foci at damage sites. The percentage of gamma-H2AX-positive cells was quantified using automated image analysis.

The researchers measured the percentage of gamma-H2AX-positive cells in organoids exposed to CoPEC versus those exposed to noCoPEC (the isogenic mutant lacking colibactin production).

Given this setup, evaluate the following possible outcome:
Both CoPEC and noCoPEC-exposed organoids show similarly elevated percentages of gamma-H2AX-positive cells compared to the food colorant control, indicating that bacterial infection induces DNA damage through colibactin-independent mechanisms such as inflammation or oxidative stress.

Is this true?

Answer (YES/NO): NO